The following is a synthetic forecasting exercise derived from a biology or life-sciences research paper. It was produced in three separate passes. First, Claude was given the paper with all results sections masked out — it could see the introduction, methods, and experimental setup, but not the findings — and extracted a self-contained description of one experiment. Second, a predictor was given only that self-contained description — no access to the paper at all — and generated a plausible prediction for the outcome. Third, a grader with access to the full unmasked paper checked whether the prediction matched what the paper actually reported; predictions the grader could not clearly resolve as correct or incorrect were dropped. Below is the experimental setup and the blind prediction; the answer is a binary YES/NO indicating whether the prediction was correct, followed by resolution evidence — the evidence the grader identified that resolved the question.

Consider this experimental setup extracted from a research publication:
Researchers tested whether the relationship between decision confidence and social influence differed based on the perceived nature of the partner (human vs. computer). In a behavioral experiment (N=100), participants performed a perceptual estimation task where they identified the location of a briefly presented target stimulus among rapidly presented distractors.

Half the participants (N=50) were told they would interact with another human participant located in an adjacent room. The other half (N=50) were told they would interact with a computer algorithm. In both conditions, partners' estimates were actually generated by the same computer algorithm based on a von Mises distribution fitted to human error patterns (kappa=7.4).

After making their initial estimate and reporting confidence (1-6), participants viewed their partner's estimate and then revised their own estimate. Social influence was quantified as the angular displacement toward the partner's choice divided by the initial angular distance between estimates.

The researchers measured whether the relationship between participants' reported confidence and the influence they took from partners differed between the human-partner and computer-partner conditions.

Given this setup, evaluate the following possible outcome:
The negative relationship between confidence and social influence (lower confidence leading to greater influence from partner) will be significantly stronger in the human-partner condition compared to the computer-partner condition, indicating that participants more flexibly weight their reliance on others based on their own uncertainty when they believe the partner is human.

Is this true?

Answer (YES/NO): NO